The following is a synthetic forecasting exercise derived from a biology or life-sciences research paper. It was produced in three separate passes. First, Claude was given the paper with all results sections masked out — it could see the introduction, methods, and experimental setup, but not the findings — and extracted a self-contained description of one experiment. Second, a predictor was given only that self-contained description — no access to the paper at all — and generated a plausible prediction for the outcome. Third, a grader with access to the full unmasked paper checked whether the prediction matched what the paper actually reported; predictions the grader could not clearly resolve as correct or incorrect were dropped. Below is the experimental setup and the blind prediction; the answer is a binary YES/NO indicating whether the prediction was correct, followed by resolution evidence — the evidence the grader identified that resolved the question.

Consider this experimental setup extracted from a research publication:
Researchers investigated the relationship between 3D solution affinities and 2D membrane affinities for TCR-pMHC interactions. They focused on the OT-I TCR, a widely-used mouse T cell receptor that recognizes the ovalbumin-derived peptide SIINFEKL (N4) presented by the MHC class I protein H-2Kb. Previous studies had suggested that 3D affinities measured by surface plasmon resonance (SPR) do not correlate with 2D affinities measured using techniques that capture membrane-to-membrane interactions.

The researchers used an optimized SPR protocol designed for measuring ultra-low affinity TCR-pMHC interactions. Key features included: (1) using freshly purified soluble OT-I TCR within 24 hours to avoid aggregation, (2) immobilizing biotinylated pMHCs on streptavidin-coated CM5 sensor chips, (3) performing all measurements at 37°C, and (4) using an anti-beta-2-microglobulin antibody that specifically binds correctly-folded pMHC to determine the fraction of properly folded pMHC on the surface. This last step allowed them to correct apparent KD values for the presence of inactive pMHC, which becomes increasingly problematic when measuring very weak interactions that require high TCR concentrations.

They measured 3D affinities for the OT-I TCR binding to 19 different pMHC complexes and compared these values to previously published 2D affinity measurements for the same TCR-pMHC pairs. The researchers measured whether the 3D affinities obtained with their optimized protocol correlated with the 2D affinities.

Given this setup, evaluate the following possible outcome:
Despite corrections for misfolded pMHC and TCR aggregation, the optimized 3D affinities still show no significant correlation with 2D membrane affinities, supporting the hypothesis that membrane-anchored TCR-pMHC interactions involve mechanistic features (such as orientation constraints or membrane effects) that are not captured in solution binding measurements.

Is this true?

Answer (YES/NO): NO